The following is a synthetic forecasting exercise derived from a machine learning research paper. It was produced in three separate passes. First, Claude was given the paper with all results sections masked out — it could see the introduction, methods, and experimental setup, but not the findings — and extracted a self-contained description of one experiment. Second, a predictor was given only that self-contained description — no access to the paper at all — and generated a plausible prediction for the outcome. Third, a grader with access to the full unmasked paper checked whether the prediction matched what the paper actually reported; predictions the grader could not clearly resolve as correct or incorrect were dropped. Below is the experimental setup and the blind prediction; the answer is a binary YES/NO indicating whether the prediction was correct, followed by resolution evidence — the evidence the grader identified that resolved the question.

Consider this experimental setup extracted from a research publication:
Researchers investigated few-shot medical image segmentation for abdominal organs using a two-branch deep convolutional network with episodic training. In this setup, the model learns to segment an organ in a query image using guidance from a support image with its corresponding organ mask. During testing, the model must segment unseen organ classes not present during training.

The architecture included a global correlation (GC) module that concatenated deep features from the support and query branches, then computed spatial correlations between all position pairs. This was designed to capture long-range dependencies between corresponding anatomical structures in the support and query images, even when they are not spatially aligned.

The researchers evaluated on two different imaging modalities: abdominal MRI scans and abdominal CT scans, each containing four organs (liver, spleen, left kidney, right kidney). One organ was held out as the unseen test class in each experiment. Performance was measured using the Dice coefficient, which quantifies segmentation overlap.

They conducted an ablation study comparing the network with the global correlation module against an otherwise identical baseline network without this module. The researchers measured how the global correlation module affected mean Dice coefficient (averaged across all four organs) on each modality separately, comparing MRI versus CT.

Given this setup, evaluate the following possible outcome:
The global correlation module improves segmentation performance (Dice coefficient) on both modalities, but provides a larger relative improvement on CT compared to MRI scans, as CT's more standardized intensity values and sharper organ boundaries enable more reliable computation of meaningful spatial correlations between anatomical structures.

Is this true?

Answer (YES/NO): NO